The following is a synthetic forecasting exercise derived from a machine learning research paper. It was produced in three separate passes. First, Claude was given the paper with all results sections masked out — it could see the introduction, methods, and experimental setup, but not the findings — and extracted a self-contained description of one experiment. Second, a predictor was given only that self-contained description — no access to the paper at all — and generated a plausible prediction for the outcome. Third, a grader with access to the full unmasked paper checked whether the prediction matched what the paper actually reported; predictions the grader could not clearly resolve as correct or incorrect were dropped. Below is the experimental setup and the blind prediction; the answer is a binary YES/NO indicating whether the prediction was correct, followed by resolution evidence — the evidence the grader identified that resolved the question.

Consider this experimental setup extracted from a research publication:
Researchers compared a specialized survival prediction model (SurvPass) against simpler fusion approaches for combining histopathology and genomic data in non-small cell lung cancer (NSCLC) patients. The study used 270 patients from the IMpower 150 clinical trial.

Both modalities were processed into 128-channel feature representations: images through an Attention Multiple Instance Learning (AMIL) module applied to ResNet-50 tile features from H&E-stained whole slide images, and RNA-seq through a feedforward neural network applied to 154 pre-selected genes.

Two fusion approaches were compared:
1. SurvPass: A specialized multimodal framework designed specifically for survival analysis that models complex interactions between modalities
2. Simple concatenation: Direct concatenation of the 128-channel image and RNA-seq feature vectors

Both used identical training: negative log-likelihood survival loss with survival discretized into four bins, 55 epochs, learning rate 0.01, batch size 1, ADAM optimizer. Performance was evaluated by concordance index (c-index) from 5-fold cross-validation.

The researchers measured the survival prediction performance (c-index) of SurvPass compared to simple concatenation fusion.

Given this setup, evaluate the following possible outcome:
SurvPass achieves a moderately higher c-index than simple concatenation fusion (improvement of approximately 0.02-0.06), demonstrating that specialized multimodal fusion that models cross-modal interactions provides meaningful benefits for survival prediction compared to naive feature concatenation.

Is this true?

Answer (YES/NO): NO